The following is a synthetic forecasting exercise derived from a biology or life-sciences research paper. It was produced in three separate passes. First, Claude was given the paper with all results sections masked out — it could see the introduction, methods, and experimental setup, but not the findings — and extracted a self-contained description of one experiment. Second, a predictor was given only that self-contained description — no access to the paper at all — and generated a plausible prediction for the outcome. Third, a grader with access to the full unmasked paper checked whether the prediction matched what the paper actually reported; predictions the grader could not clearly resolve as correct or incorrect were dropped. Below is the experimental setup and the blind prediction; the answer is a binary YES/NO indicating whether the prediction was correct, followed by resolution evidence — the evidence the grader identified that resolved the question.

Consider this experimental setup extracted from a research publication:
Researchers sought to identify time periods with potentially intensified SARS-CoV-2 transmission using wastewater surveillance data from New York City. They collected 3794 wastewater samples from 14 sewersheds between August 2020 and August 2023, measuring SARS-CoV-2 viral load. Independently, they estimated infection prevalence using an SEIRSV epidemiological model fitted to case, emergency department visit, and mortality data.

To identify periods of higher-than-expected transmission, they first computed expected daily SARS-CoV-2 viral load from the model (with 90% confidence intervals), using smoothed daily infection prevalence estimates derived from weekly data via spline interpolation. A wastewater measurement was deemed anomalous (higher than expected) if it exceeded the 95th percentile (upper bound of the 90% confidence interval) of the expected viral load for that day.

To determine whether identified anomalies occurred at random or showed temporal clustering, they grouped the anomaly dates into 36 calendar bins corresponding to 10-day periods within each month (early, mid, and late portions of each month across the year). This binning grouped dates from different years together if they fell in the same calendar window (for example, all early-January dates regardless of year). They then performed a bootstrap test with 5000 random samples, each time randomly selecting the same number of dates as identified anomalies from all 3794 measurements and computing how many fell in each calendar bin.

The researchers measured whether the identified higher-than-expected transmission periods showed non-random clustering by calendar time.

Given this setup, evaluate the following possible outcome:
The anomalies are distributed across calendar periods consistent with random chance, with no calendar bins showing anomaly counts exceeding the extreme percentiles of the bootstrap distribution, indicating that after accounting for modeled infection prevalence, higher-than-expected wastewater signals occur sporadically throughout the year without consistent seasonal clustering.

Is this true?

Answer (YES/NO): NO